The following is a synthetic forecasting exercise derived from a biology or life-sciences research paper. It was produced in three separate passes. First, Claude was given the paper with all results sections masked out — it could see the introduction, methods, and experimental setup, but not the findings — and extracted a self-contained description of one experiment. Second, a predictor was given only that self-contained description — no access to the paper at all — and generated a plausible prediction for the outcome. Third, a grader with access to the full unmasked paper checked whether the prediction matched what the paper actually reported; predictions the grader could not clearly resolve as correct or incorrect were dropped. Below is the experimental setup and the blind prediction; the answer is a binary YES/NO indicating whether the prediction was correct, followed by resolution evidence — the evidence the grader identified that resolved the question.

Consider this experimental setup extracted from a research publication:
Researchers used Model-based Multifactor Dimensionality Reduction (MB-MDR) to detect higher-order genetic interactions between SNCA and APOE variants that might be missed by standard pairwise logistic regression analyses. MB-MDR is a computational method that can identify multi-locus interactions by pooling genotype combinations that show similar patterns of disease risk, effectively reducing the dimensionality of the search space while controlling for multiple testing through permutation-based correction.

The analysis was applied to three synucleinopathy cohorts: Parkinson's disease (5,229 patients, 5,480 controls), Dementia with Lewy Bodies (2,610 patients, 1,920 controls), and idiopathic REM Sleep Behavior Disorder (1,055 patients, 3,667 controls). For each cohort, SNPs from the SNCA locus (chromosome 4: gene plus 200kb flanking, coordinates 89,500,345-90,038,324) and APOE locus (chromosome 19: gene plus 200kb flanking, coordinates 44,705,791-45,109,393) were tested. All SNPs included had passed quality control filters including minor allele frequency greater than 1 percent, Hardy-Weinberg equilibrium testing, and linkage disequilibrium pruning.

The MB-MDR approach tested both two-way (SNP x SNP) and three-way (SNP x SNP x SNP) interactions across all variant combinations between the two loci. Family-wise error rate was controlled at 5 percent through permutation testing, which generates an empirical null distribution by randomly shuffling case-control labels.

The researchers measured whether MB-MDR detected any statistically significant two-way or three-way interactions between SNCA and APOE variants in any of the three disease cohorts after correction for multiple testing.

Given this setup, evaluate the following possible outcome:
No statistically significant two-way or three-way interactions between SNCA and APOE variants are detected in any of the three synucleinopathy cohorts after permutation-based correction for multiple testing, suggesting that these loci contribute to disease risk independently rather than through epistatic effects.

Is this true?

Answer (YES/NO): YES